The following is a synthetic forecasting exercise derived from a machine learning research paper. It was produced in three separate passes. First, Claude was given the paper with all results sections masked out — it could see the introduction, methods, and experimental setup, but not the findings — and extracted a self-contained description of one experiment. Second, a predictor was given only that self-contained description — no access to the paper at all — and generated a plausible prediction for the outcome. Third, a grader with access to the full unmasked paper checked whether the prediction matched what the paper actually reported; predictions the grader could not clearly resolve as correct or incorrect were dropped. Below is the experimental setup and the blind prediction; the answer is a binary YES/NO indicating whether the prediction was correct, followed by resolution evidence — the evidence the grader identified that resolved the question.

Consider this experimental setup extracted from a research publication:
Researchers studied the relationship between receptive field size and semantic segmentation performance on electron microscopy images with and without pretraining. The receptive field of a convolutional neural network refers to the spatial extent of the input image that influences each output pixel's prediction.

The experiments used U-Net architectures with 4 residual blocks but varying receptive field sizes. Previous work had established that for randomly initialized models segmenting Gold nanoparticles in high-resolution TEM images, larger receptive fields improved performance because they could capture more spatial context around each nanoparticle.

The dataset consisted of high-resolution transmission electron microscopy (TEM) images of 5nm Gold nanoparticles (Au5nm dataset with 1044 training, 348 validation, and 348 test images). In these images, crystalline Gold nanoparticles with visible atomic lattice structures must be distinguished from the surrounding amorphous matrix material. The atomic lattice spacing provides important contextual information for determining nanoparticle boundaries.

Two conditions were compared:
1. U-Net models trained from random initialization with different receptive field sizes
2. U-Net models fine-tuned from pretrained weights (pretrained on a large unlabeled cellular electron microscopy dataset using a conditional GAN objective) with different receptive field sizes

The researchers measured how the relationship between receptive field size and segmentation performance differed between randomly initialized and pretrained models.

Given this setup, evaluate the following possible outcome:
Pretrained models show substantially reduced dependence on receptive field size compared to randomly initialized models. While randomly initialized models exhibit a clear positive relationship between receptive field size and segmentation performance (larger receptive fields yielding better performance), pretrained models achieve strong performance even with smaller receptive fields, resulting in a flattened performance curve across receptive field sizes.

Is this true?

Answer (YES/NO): YES